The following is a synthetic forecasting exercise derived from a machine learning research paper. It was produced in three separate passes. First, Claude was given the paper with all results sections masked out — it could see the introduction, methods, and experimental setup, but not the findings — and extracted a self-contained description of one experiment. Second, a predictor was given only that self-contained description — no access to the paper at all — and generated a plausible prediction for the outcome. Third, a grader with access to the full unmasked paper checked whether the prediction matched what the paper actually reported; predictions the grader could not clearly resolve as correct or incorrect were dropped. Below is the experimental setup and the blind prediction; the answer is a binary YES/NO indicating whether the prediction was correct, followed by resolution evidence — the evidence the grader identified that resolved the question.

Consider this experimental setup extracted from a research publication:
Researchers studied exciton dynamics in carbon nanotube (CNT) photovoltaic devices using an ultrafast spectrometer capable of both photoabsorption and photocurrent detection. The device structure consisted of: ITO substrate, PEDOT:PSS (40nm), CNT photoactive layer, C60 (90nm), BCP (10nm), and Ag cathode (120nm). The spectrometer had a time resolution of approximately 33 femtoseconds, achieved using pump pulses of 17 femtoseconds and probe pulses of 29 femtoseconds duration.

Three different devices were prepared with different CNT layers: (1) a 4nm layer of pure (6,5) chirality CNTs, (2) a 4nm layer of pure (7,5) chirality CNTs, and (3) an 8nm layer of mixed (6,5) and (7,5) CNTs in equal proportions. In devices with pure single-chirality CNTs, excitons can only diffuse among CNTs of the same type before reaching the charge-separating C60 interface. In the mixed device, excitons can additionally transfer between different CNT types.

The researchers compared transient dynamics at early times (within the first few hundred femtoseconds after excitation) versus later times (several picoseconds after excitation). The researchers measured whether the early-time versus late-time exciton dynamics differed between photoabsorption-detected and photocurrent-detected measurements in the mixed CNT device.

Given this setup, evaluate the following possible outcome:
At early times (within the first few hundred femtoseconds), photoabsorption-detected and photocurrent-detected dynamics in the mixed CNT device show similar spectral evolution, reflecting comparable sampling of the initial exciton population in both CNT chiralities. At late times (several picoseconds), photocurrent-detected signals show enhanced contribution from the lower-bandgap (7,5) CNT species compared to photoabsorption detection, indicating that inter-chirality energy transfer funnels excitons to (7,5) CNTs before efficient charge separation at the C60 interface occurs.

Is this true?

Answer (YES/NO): NO